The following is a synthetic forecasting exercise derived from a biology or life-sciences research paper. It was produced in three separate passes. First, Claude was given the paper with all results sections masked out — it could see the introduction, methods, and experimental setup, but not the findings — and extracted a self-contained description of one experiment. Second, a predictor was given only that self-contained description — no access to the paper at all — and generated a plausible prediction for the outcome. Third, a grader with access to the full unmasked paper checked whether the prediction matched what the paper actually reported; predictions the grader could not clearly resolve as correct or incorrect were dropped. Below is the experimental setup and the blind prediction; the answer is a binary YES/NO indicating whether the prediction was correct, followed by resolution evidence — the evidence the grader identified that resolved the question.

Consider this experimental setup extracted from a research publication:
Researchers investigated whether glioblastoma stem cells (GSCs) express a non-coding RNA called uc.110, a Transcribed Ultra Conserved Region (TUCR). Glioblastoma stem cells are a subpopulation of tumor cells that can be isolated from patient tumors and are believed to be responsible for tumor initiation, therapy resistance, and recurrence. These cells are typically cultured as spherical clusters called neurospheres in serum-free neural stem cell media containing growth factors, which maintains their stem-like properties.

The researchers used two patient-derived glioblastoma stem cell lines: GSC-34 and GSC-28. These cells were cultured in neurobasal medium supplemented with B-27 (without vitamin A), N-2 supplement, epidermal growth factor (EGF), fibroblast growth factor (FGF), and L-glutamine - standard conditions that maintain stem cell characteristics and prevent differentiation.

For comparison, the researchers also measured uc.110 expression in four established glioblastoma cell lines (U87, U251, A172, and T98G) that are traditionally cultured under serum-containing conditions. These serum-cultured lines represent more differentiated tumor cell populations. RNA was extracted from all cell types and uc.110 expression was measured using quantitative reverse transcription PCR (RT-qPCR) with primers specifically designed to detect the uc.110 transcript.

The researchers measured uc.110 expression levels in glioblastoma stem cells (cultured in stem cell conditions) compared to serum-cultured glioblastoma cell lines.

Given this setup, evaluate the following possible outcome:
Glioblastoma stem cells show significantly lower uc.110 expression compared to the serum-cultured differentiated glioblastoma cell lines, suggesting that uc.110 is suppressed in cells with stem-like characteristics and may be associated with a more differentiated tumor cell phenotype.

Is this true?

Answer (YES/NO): NO